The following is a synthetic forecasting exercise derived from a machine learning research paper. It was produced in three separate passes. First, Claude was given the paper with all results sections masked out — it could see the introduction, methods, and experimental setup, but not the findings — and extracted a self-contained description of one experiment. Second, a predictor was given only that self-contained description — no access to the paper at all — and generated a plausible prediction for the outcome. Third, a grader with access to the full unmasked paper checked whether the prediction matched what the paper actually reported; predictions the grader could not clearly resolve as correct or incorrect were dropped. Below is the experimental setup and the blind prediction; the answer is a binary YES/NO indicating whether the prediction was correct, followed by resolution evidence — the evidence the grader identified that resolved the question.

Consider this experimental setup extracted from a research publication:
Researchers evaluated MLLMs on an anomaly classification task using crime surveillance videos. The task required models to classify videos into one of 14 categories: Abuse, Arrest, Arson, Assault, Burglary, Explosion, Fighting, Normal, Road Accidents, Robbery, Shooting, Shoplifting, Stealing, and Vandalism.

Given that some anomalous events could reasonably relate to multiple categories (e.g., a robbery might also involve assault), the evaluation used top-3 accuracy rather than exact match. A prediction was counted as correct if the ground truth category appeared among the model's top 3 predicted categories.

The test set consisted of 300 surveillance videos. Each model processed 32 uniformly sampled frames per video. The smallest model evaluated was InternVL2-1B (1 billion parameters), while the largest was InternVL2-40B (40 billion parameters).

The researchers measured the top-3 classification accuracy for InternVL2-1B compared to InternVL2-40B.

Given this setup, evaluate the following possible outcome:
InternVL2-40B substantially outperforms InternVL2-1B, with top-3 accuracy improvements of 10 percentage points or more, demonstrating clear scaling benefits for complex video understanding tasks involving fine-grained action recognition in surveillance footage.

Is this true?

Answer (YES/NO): YES